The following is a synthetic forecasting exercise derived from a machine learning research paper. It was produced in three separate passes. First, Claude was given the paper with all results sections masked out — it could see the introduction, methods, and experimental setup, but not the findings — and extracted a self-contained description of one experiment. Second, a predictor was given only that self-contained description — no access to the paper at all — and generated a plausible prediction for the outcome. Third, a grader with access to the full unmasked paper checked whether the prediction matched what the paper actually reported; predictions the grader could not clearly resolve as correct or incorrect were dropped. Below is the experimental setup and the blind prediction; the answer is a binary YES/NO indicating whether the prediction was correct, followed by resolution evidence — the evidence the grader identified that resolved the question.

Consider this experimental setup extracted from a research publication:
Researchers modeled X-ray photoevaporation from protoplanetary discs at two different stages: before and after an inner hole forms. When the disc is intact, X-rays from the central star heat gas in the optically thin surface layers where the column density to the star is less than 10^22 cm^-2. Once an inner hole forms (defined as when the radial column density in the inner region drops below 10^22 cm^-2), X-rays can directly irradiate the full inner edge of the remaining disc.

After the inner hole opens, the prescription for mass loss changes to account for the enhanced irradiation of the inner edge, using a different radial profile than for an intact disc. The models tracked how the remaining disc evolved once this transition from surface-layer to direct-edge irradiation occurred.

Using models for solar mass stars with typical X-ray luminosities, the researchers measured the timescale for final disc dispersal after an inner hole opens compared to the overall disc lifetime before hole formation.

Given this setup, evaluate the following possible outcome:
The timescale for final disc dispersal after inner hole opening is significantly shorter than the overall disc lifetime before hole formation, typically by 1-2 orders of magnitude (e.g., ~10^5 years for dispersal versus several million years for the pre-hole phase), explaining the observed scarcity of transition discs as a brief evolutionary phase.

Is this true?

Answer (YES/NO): NO